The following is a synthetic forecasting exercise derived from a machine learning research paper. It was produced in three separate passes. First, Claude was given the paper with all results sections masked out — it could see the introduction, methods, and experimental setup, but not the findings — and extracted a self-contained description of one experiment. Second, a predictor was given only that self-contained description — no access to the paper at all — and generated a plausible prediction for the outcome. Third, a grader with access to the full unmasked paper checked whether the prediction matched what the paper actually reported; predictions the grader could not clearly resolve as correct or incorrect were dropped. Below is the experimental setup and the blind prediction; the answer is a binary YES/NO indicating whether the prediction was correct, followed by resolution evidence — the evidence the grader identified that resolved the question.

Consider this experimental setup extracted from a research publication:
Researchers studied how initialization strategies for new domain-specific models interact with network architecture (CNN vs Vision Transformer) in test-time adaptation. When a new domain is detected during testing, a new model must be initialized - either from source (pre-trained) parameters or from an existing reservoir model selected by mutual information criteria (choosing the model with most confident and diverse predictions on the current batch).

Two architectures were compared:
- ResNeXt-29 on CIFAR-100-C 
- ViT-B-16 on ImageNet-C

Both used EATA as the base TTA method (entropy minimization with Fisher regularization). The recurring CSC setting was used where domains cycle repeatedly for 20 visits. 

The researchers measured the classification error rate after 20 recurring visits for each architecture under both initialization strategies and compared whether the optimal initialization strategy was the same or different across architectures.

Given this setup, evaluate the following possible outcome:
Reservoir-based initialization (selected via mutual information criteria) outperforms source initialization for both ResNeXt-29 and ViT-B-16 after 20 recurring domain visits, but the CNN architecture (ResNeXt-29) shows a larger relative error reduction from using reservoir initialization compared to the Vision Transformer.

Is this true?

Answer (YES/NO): NO